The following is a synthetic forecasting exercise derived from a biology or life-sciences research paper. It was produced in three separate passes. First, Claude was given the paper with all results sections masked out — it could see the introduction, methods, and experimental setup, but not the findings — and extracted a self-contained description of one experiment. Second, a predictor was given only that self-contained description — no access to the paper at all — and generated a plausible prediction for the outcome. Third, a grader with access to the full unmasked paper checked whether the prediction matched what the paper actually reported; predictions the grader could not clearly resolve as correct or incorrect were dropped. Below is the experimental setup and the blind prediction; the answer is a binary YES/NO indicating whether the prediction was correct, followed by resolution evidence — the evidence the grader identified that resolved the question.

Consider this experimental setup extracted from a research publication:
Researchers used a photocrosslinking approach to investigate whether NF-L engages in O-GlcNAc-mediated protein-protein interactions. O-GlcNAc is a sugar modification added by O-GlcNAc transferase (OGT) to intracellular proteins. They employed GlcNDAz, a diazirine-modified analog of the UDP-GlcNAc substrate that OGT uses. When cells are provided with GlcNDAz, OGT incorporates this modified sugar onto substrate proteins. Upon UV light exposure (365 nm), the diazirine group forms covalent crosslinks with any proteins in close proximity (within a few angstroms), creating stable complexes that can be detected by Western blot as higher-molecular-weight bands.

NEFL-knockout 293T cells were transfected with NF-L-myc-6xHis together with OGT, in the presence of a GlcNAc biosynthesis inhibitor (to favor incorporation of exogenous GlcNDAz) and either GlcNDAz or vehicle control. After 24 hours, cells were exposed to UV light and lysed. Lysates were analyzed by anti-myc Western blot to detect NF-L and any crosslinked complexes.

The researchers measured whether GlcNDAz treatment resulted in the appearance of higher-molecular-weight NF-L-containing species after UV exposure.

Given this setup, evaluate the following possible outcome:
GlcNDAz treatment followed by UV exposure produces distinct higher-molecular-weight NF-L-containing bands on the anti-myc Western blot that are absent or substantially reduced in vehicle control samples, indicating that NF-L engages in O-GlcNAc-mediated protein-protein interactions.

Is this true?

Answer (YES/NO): YES